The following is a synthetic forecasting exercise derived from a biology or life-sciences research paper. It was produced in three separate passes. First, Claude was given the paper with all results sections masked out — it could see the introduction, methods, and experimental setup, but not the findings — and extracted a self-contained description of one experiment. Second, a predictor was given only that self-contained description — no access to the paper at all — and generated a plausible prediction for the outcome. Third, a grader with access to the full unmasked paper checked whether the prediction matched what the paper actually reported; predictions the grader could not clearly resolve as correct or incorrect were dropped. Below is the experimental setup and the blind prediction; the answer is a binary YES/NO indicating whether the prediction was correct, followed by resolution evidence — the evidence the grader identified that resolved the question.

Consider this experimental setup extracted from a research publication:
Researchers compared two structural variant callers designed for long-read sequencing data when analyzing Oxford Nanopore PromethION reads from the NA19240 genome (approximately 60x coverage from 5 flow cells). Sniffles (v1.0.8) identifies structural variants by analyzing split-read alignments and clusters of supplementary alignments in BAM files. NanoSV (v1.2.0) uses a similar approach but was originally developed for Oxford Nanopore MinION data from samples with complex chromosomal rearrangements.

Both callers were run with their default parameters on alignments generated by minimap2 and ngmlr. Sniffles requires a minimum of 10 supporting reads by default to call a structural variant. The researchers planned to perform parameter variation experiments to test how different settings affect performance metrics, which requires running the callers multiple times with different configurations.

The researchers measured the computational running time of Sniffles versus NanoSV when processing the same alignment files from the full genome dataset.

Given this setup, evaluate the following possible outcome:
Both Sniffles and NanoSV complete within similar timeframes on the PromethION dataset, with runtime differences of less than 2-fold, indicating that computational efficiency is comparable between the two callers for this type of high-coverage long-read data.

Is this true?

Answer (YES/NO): NO